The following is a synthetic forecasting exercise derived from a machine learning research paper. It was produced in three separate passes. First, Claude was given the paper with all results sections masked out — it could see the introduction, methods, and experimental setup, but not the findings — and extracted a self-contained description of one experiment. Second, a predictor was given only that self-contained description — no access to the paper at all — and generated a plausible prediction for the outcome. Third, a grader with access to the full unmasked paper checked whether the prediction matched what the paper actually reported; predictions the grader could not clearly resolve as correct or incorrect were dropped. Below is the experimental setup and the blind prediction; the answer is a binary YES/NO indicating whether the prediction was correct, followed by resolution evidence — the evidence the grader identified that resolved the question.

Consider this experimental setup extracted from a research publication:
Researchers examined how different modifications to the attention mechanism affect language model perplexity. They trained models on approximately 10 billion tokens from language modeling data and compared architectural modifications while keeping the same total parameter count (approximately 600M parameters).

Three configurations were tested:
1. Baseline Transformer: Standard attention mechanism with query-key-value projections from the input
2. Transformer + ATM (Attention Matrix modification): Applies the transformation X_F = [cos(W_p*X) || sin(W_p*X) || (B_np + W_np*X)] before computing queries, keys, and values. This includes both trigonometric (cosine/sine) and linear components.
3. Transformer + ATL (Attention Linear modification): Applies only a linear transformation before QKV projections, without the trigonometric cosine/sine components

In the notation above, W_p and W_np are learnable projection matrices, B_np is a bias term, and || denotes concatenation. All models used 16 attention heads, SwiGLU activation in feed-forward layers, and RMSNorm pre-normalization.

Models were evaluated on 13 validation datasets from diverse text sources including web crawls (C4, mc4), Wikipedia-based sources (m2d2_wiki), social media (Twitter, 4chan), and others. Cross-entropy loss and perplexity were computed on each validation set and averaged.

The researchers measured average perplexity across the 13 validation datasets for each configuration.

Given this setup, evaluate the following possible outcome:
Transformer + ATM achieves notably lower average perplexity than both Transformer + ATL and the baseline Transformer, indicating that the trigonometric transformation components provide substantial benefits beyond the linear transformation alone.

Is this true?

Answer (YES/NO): NO